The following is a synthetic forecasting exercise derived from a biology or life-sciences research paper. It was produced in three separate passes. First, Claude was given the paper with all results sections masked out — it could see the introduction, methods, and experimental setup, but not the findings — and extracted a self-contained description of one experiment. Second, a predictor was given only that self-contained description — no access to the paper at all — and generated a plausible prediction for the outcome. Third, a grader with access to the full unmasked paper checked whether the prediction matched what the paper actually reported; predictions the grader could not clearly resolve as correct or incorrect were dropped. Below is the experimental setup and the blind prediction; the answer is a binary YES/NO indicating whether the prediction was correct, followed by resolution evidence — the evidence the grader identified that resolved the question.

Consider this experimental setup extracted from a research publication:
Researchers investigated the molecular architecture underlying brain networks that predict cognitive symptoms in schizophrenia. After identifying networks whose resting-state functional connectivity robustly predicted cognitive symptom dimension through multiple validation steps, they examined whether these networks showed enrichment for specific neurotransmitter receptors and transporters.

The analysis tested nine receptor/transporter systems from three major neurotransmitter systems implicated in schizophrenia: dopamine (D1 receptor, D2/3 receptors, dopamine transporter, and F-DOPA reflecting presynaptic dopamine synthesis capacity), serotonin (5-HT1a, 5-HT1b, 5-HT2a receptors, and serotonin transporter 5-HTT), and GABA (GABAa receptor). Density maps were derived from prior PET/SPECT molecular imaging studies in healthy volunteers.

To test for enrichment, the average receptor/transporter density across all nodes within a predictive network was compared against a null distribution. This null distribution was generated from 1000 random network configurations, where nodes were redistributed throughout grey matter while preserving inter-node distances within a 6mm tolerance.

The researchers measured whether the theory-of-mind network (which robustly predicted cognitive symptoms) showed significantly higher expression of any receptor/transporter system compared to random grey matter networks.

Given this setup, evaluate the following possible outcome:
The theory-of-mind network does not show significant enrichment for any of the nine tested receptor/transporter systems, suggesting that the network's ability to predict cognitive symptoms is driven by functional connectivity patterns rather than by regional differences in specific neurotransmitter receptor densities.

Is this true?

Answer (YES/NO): NO